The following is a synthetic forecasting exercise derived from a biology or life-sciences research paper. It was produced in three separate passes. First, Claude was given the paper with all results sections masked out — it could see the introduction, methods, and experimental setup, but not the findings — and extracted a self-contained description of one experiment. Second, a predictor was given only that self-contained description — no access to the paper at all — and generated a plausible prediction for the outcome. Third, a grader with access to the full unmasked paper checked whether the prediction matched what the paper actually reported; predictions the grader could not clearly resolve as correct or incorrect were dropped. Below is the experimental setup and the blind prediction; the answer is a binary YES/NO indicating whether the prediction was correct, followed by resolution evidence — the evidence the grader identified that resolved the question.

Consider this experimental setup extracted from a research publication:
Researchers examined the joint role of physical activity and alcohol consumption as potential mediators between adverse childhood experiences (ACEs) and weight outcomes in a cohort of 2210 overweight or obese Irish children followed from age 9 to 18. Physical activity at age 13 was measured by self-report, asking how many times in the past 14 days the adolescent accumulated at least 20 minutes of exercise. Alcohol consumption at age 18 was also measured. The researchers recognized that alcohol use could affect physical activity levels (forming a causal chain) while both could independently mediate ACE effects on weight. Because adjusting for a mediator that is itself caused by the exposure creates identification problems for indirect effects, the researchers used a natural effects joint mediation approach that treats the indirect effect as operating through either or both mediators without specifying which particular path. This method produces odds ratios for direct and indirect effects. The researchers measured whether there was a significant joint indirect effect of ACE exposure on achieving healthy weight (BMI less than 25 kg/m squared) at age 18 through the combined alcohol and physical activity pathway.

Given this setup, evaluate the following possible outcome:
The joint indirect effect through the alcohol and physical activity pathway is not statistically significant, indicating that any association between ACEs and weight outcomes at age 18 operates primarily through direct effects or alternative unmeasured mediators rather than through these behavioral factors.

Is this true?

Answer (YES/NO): YES